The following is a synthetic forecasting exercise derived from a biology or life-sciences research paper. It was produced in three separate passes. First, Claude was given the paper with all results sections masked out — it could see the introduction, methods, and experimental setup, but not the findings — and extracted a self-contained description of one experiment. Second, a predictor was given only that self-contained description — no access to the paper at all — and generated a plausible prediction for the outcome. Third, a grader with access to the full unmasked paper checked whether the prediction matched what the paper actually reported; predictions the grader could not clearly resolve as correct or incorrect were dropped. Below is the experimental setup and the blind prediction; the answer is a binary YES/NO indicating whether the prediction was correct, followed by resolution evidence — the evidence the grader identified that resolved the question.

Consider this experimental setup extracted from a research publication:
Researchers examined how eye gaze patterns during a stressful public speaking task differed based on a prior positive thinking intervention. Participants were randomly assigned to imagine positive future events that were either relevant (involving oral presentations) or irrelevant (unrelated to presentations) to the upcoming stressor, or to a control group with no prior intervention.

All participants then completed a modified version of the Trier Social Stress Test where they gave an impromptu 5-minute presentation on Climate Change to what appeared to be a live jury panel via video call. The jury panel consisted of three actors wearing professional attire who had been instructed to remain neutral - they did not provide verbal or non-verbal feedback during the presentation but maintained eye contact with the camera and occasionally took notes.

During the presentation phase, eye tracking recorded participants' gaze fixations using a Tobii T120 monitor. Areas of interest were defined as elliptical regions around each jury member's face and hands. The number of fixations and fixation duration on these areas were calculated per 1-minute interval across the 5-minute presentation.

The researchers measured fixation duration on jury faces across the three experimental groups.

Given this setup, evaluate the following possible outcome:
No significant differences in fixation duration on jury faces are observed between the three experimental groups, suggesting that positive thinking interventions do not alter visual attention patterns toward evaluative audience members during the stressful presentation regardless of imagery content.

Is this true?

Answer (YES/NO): NO